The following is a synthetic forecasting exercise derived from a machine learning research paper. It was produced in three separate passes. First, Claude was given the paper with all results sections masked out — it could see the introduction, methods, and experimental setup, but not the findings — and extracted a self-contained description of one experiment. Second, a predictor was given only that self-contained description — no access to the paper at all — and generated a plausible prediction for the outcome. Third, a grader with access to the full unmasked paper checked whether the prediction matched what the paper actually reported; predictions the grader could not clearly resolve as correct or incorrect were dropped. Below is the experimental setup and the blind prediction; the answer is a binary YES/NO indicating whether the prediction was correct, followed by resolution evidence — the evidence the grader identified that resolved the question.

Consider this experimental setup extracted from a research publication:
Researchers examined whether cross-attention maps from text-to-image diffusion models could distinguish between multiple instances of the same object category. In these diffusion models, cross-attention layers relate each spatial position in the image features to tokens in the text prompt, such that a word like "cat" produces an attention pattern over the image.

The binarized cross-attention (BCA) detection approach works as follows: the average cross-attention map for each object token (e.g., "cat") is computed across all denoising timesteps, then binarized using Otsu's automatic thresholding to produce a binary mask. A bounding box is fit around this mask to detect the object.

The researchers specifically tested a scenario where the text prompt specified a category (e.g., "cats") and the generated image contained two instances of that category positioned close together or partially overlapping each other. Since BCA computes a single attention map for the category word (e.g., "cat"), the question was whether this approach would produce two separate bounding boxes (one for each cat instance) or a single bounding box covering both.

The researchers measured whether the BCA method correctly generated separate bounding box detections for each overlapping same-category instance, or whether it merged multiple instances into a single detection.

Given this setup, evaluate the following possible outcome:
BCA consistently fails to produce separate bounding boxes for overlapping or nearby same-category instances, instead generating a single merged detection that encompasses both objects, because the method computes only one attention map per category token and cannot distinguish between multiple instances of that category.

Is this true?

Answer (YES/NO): YES